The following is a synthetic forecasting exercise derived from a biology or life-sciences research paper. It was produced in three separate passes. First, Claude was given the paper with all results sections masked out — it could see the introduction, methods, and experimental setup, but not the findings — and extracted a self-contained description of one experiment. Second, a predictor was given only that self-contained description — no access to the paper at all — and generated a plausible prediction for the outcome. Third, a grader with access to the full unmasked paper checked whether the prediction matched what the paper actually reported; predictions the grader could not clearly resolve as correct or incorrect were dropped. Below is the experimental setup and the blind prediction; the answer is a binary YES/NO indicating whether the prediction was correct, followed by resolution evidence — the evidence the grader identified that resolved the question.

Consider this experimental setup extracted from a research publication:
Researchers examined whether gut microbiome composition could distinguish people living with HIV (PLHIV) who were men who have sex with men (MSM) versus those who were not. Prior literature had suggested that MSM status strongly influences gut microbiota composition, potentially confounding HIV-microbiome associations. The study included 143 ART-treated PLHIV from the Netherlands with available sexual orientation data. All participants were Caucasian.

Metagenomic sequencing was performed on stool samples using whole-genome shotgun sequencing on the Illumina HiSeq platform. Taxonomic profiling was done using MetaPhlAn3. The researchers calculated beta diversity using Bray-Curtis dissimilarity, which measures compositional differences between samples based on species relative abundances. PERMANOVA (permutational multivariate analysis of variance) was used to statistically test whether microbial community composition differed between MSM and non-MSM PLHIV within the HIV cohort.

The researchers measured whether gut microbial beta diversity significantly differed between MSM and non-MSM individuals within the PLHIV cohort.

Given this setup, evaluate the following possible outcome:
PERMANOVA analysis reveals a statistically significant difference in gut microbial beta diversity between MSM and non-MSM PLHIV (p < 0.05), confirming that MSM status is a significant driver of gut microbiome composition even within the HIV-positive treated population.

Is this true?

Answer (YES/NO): YES